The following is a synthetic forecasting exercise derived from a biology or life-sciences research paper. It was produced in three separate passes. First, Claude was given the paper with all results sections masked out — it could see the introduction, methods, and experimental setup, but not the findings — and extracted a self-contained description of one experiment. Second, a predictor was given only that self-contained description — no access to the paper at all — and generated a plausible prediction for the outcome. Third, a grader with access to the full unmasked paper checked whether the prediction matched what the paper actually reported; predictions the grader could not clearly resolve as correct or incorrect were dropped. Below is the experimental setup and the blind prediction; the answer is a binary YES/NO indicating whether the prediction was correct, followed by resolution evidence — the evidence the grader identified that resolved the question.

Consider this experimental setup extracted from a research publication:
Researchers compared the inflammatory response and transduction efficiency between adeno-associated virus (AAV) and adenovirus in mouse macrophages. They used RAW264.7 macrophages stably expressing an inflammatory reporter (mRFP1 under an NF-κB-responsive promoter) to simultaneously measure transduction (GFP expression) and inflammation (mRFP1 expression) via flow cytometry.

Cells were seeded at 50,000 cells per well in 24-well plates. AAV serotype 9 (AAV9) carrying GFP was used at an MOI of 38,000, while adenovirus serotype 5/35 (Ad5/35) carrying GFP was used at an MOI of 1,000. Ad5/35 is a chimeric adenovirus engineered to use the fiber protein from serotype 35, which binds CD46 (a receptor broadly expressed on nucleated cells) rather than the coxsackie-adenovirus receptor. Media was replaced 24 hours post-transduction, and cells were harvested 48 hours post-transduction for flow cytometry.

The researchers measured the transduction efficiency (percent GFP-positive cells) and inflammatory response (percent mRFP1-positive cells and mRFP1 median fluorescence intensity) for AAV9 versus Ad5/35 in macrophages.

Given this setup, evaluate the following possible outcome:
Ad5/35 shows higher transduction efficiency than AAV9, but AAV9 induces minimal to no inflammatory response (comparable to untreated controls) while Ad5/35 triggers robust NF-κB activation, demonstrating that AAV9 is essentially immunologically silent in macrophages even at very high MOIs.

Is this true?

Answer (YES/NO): NO